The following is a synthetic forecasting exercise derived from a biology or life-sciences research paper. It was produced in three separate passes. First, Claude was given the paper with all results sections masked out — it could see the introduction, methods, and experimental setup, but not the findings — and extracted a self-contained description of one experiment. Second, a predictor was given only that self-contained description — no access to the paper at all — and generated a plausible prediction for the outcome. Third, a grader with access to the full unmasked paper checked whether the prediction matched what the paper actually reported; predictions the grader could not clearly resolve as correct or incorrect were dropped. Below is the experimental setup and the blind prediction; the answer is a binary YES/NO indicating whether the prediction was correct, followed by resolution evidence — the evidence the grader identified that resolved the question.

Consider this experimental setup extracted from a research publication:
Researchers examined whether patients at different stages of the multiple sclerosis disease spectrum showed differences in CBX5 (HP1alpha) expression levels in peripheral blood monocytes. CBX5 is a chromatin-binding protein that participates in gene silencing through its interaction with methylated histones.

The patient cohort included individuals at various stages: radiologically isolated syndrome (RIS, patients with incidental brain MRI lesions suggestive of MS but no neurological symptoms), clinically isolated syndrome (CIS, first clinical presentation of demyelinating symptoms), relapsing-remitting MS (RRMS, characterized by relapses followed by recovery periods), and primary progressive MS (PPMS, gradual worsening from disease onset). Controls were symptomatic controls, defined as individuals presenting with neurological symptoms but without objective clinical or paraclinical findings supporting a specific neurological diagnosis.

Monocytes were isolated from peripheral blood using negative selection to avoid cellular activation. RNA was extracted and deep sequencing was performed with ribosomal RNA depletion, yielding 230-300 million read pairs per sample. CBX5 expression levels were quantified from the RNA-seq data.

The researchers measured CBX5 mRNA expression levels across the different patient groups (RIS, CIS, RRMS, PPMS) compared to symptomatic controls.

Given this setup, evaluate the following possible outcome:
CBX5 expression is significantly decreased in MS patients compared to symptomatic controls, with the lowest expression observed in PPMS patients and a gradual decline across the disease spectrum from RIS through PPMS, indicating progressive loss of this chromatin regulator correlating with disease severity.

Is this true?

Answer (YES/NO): NO